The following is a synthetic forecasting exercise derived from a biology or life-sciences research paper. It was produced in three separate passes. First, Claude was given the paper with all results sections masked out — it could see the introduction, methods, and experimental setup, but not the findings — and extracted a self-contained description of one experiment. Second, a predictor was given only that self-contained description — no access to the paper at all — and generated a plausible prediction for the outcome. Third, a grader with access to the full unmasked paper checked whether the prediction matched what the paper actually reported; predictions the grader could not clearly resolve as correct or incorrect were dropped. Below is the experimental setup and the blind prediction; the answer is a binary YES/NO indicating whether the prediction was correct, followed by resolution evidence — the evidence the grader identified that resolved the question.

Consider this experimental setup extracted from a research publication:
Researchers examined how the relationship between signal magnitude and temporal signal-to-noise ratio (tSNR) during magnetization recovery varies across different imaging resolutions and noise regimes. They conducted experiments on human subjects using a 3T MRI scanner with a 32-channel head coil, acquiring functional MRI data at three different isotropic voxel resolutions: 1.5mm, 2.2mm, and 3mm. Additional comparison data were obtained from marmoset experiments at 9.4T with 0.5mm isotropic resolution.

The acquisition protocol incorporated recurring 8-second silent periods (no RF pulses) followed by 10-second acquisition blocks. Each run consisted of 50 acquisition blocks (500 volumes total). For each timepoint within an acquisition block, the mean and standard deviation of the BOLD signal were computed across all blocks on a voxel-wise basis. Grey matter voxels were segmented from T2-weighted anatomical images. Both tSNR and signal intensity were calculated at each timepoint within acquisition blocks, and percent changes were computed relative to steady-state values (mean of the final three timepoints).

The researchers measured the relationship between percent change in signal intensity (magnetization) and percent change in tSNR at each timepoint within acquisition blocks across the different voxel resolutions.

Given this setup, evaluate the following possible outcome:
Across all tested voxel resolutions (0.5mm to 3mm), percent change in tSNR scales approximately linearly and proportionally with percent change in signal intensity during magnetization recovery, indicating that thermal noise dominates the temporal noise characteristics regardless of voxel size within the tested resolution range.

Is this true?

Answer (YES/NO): NO